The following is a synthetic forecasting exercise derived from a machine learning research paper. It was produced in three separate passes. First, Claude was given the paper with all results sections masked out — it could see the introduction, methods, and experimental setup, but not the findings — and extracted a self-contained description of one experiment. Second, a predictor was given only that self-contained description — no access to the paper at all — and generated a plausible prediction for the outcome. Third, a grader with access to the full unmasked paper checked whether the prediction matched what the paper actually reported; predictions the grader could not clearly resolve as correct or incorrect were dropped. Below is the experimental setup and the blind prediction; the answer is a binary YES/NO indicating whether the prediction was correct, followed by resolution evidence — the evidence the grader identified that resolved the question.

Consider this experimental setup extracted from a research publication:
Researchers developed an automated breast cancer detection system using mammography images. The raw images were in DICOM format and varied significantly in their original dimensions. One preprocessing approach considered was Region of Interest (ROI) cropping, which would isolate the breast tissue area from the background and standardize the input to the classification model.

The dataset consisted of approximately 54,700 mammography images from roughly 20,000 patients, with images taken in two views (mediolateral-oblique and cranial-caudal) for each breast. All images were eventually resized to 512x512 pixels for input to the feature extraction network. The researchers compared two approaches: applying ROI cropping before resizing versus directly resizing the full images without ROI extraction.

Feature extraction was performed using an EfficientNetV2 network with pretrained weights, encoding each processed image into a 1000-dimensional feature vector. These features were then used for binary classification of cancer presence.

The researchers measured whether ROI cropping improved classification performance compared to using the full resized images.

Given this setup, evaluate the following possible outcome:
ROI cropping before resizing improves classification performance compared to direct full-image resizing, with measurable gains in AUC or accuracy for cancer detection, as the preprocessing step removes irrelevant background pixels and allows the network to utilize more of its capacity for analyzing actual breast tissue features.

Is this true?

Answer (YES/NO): NO